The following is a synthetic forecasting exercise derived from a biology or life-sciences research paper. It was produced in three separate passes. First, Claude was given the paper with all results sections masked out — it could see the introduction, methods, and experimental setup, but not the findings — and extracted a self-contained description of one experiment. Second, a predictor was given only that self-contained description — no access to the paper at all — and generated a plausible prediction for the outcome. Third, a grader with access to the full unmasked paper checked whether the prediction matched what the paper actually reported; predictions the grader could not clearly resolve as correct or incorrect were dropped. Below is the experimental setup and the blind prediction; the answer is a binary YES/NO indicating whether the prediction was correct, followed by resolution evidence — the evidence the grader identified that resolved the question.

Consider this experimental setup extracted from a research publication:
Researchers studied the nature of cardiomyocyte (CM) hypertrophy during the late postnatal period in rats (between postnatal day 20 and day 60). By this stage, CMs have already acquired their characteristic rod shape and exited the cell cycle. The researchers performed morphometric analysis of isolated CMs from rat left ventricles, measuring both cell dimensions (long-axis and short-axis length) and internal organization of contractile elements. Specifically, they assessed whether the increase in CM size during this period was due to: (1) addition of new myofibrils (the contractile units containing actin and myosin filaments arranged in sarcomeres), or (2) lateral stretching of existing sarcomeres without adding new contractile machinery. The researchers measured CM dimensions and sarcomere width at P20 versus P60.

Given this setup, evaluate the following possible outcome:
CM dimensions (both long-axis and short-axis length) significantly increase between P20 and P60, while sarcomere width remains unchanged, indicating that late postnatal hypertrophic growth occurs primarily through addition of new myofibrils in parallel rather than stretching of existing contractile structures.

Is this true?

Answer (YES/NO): NO